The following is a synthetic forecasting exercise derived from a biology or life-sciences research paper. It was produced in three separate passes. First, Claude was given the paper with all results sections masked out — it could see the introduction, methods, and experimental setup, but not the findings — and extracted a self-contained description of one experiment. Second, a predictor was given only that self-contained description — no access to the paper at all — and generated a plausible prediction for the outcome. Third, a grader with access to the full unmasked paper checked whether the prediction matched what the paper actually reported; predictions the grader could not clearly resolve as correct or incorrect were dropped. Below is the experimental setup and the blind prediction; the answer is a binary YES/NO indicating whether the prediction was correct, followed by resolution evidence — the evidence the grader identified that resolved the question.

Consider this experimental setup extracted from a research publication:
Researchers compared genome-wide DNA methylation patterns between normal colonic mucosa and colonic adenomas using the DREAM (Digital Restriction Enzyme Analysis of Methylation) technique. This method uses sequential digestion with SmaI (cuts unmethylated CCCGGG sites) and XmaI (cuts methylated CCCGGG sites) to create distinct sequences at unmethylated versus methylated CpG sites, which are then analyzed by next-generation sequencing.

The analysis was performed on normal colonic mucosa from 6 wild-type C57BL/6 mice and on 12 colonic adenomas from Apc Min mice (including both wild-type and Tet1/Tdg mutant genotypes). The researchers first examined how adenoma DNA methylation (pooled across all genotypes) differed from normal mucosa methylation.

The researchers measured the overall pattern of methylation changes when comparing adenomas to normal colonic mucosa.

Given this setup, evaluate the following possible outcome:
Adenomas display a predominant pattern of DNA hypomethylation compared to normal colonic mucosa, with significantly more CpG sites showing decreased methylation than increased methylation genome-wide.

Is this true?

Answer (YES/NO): YES